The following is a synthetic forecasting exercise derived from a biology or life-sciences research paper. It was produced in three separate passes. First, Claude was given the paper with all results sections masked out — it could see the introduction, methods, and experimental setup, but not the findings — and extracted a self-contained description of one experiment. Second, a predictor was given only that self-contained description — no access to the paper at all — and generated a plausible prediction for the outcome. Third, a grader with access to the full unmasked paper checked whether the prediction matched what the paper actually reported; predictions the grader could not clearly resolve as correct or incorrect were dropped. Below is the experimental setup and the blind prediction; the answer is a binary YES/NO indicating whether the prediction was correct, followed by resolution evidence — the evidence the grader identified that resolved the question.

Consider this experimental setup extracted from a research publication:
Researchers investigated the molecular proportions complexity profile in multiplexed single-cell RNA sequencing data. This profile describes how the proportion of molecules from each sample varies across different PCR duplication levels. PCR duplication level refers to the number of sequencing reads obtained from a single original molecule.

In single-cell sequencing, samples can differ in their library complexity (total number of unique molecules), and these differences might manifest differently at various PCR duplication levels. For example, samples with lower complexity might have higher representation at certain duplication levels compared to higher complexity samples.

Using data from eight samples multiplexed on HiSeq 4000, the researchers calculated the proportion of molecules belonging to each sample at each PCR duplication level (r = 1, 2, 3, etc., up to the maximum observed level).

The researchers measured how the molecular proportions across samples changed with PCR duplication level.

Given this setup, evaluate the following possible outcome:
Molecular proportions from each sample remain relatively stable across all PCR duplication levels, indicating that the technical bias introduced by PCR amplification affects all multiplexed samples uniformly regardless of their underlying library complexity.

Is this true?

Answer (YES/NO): NO